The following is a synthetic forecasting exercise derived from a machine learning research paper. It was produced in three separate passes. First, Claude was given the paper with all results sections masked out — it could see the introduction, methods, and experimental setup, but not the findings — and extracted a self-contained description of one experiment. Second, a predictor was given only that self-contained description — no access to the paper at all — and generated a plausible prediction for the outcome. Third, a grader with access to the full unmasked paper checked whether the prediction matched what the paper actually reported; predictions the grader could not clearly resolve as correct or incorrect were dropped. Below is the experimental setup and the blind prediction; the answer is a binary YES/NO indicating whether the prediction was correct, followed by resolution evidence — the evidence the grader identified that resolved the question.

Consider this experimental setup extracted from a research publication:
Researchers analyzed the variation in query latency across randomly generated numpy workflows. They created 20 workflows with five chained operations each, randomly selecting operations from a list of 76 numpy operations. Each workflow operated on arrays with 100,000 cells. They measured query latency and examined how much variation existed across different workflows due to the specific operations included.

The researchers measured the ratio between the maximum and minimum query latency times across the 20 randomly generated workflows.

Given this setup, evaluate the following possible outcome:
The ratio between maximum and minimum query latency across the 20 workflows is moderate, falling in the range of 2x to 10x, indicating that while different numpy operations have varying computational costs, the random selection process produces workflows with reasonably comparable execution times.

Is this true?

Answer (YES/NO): NO